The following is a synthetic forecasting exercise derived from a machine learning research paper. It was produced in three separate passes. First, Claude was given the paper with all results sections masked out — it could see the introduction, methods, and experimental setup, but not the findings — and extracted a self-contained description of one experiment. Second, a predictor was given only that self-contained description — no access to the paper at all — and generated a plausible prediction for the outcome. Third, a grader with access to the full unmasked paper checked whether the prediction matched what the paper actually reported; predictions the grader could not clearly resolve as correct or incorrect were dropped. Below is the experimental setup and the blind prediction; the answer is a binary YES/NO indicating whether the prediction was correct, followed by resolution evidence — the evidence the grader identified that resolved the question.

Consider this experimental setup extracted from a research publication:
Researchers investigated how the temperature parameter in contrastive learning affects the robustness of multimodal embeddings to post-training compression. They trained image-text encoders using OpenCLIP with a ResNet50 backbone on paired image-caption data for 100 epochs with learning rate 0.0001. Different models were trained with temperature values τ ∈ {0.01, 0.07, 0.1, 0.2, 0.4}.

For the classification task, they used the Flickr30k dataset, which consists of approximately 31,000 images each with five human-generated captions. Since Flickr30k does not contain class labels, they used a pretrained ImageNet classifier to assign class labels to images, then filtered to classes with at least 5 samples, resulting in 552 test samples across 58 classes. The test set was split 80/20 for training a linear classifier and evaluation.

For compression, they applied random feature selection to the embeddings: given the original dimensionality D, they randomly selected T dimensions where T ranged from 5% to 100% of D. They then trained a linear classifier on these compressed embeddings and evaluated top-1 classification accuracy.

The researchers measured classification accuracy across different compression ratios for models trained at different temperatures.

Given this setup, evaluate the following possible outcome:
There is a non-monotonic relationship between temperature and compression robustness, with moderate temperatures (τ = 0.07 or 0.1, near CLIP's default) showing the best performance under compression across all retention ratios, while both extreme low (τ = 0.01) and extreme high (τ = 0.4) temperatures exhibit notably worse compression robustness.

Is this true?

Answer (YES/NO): NO